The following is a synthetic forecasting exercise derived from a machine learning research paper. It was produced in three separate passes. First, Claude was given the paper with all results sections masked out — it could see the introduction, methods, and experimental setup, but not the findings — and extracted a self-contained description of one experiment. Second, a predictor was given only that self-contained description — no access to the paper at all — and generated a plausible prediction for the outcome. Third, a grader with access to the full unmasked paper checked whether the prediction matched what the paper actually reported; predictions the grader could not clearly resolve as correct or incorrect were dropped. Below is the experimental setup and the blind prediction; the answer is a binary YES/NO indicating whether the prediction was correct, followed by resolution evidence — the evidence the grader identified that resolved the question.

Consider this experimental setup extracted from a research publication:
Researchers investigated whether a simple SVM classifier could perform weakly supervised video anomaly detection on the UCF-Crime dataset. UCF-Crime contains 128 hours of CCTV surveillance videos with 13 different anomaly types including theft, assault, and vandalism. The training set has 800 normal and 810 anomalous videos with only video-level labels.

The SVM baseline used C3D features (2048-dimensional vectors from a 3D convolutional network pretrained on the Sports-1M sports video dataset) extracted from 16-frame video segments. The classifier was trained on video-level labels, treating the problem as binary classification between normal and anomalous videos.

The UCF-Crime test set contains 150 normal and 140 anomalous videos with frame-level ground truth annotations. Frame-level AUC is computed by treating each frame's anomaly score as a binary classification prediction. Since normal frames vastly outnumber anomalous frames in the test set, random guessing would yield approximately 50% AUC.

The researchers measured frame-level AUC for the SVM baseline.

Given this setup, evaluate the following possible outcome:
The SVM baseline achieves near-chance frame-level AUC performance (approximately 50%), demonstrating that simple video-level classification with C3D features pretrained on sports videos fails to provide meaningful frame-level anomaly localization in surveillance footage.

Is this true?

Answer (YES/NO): YES